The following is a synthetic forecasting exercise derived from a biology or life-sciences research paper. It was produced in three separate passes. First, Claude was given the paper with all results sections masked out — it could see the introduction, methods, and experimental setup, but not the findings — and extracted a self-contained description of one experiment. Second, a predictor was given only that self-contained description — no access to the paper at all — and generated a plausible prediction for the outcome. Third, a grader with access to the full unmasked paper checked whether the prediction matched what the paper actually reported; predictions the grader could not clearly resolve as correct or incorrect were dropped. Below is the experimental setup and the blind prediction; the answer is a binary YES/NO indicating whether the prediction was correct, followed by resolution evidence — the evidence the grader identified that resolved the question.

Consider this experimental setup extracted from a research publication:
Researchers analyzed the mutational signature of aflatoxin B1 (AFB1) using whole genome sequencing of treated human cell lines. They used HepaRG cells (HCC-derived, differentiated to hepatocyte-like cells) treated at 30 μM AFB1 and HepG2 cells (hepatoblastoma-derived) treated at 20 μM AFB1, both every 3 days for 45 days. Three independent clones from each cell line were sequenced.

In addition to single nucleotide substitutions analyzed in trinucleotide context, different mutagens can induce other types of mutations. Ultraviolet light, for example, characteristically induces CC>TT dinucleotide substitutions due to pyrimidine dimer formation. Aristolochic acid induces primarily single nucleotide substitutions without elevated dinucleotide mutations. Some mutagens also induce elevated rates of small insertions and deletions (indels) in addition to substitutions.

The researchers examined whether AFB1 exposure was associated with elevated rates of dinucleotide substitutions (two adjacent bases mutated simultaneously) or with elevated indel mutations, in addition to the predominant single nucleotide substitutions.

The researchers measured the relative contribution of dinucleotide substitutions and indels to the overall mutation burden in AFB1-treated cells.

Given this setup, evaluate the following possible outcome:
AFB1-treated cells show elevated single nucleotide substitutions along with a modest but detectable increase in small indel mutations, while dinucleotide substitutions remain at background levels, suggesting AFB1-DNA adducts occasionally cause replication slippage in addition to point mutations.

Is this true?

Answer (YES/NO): NO